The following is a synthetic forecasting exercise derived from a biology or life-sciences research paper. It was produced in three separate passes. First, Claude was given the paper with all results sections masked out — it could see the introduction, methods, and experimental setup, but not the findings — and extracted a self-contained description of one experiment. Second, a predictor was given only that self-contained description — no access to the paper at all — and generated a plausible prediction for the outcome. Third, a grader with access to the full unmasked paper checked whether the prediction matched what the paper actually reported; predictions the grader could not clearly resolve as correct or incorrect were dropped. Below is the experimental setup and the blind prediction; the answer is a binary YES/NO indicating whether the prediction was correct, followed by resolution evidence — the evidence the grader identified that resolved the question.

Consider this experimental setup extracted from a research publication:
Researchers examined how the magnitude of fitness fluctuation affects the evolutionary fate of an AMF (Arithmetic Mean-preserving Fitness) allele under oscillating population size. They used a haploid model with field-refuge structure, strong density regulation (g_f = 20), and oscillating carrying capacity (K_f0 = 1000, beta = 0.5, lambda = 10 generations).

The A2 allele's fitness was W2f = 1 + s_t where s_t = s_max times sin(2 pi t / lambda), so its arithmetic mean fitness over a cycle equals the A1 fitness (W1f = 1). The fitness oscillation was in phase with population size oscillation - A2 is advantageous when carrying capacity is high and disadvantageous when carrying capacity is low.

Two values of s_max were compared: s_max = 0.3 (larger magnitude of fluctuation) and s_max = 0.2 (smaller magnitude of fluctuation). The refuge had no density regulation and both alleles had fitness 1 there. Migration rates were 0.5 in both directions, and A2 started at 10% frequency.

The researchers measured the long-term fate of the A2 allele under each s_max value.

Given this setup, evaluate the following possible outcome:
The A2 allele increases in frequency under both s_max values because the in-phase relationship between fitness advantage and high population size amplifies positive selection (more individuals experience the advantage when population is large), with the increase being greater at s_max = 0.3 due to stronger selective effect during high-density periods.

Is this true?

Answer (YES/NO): NO